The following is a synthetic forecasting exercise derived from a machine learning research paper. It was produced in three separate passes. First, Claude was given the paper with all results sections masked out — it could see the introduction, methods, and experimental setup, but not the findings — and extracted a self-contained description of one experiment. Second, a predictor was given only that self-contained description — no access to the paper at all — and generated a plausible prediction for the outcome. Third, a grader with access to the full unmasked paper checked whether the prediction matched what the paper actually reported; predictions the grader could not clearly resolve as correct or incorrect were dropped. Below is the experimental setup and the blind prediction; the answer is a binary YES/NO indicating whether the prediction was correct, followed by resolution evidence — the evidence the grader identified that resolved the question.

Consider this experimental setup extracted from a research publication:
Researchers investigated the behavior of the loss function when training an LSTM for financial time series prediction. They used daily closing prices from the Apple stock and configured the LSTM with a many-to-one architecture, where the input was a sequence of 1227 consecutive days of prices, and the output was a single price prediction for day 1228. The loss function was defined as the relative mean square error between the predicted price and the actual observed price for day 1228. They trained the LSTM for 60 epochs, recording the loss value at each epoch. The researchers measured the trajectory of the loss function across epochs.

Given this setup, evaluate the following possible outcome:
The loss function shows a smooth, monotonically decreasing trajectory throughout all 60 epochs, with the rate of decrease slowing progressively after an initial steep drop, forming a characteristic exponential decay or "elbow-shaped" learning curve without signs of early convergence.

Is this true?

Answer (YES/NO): NO